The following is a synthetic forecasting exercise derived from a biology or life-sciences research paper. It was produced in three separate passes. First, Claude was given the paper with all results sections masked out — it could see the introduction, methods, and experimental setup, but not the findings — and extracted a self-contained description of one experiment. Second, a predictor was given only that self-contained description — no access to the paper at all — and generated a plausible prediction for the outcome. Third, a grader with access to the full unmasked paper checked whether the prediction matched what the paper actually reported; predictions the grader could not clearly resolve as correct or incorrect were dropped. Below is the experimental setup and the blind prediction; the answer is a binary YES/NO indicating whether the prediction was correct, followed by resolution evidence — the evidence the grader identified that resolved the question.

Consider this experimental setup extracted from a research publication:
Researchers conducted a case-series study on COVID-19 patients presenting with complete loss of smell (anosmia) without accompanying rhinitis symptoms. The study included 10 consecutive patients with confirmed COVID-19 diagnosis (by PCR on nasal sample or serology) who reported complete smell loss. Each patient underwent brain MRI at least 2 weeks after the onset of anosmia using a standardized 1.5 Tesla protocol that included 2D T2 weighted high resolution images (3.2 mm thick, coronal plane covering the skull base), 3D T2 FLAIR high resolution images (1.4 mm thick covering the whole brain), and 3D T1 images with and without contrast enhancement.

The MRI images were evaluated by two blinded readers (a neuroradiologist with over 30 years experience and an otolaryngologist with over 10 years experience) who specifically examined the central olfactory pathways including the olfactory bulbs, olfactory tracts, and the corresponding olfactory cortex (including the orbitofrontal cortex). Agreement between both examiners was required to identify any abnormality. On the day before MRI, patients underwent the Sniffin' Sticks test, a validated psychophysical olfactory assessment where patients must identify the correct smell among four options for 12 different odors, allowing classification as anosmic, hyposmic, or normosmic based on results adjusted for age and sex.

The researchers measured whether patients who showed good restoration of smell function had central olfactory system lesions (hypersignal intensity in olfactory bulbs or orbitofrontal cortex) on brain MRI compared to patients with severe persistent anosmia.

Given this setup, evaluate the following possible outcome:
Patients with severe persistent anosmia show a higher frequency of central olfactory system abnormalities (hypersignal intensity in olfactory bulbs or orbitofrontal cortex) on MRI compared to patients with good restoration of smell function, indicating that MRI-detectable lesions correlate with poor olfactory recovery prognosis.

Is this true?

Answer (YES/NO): YES